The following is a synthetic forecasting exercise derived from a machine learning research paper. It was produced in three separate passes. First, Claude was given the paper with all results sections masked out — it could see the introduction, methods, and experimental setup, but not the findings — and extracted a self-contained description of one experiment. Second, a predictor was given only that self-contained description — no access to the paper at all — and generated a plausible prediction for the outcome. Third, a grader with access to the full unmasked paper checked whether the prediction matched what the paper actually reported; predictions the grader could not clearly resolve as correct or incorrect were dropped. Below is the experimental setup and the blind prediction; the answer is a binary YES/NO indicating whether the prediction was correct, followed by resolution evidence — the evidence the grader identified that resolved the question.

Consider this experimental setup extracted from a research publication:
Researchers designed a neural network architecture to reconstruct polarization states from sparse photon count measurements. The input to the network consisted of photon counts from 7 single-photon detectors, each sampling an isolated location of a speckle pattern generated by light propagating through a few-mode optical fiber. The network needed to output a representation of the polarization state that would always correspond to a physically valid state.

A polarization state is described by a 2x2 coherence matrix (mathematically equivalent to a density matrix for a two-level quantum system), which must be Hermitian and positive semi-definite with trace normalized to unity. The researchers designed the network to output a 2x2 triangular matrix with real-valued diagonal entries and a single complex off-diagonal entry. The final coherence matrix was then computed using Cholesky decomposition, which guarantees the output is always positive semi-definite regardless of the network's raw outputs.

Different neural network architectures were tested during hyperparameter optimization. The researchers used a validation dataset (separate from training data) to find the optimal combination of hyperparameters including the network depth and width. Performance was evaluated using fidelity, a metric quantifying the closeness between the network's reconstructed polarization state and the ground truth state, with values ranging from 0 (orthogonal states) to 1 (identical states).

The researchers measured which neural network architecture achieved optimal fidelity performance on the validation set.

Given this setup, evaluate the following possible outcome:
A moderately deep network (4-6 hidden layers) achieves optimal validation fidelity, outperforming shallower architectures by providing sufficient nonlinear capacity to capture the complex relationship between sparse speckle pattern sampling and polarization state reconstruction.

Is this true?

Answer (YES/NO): YES